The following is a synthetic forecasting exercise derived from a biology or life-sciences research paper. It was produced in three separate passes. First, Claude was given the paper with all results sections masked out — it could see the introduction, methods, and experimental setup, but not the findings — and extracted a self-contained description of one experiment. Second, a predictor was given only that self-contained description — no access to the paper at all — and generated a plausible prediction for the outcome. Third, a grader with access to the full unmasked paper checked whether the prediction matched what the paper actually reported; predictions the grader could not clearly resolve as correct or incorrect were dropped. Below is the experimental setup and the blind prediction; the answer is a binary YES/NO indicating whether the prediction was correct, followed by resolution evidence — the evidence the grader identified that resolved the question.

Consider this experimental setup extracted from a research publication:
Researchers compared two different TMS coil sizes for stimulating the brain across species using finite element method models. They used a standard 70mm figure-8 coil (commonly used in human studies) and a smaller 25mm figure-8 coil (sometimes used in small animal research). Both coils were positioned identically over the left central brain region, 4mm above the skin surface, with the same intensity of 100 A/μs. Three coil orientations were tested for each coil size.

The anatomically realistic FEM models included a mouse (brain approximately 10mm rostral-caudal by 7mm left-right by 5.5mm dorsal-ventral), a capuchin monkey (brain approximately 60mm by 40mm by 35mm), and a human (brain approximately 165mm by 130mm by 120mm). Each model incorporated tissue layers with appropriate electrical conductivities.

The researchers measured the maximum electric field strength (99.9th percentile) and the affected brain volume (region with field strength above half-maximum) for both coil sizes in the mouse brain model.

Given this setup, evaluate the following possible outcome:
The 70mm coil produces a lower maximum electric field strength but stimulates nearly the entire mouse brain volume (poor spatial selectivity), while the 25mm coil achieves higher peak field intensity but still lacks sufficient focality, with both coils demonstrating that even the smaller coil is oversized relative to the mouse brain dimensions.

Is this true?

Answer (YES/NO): NO